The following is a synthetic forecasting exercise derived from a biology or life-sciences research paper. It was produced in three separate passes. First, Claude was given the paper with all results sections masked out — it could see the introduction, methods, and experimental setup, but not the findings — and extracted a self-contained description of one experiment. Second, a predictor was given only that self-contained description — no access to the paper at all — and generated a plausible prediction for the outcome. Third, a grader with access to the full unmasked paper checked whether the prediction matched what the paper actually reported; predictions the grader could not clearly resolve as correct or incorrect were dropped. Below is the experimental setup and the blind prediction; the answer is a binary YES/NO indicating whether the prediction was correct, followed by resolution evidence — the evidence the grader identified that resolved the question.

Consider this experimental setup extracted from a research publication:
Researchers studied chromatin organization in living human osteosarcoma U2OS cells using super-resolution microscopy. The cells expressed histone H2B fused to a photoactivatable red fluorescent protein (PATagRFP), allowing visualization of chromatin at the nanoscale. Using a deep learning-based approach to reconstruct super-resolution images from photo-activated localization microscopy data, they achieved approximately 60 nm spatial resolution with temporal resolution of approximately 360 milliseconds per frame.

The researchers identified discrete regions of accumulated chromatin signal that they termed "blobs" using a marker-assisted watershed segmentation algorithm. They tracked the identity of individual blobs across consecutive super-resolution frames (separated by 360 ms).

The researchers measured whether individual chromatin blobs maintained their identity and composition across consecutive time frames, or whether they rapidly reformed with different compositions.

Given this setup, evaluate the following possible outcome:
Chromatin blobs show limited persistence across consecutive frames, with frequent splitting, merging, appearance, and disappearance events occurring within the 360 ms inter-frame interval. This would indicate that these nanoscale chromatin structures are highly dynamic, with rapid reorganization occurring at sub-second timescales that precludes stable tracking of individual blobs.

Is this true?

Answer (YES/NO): YES